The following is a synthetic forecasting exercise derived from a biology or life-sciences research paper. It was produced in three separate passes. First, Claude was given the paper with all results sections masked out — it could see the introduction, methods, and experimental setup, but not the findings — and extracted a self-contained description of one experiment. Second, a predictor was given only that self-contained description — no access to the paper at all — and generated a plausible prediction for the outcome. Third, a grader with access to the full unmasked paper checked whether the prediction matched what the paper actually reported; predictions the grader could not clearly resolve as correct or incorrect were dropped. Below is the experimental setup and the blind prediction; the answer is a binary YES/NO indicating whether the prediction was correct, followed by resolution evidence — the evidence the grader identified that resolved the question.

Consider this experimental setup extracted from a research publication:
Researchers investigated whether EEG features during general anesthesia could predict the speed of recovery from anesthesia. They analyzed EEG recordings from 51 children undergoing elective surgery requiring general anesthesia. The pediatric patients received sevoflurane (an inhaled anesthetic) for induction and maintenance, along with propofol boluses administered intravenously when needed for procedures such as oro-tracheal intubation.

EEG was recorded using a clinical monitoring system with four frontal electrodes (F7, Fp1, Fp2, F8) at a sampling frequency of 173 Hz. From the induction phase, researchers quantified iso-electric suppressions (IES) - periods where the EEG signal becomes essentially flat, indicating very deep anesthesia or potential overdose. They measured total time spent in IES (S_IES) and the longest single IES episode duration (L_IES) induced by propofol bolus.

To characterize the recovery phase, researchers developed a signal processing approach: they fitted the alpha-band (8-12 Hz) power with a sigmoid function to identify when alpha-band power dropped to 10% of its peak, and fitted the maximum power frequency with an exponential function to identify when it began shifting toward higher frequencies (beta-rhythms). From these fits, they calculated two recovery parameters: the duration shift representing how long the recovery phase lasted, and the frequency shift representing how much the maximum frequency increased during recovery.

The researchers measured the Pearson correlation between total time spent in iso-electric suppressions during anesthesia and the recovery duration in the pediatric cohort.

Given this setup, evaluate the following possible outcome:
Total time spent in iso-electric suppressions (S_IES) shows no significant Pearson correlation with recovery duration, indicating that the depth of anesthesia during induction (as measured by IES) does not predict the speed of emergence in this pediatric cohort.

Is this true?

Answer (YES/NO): YES